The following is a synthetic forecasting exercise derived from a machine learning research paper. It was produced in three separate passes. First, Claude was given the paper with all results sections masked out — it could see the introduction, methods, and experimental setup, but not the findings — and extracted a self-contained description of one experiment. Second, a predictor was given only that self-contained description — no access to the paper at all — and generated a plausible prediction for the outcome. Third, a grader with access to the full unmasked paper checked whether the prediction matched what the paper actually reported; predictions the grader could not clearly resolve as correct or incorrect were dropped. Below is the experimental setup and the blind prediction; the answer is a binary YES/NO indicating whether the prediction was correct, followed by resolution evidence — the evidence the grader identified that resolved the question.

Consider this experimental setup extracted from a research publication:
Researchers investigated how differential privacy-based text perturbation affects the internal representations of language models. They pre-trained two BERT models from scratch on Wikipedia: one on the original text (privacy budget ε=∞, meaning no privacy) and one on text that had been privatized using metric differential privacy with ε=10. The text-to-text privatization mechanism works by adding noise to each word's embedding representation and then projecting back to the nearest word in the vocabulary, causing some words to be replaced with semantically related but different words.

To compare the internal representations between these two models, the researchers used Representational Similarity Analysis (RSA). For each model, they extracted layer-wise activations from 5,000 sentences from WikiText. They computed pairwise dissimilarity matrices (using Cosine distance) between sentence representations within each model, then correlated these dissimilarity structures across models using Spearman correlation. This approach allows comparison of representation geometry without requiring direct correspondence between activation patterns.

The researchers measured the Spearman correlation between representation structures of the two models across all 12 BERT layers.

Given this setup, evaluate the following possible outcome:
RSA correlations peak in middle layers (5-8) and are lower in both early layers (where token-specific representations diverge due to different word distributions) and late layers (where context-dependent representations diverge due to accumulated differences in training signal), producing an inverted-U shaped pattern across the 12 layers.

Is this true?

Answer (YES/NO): NO